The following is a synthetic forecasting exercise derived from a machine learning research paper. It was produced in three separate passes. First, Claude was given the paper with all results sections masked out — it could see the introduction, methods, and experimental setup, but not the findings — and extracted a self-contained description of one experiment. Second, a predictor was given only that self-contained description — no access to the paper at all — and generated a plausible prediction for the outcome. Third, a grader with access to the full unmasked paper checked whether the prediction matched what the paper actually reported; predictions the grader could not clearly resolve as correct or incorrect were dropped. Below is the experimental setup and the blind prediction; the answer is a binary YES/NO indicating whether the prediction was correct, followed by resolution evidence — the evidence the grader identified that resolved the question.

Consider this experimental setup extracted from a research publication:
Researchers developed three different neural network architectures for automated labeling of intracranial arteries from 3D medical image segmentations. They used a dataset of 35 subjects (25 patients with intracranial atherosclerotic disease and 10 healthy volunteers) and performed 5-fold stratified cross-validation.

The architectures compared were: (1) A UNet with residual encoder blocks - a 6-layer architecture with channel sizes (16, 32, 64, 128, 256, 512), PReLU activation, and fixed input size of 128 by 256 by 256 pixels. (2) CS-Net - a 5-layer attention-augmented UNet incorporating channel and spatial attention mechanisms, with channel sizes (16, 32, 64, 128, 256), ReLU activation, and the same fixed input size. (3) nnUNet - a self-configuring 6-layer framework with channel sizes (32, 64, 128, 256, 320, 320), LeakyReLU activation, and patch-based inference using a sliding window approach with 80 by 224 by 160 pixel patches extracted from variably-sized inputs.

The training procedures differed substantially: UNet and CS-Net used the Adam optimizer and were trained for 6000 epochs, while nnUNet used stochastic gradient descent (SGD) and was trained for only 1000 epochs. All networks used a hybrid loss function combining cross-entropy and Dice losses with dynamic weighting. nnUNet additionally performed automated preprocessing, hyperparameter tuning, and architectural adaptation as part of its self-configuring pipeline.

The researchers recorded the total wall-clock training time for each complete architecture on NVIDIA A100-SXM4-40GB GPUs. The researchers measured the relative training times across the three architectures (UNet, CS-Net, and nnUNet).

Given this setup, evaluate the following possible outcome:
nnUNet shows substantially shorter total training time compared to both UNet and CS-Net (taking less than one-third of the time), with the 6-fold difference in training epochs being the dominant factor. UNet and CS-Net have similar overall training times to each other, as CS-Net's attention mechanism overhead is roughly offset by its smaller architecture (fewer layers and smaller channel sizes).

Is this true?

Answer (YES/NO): NO